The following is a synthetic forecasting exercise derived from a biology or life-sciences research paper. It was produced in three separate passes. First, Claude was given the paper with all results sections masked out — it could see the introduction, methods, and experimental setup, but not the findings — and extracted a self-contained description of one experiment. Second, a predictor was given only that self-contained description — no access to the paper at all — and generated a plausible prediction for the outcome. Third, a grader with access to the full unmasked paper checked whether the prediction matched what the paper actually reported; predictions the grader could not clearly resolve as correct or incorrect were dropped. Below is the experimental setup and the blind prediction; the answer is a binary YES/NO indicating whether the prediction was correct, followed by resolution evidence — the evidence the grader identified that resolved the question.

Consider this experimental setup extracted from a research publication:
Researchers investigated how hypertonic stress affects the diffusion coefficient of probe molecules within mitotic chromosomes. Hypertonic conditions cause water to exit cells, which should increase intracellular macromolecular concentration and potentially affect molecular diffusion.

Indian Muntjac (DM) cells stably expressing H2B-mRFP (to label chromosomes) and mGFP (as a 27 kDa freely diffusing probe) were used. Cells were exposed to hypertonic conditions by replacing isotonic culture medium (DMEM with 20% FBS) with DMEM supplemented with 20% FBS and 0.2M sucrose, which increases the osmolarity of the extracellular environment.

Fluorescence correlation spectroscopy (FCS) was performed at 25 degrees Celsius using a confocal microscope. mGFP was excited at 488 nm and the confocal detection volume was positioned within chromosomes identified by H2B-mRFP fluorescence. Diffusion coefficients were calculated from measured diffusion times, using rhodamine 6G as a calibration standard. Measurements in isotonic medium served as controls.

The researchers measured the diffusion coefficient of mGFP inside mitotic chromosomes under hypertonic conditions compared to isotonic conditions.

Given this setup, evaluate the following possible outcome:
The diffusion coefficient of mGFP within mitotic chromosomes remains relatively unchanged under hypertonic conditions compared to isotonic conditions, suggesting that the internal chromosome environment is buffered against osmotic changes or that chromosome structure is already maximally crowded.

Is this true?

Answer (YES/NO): NO